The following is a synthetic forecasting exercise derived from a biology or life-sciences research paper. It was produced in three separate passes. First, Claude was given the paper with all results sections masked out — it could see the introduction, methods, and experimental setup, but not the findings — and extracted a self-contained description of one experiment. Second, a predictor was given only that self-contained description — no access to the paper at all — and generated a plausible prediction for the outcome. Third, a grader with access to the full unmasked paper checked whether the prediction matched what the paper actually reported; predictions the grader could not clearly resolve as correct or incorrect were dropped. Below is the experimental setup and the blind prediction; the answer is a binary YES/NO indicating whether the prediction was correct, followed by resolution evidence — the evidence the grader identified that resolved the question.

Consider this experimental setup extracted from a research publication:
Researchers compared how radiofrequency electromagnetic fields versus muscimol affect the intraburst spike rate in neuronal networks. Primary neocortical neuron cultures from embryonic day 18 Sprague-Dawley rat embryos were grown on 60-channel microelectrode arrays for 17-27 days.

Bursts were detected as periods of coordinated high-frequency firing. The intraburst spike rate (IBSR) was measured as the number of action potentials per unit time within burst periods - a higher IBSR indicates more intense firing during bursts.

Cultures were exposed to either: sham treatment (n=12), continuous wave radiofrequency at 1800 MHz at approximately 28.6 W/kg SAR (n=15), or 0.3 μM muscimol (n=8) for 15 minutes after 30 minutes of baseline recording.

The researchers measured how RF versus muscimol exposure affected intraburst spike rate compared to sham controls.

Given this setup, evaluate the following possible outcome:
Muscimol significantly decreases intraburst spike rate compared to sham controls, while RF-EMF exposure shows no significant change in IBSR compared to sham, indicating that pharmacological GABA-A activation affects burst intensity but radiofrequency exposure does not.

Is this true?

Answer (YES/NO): NO